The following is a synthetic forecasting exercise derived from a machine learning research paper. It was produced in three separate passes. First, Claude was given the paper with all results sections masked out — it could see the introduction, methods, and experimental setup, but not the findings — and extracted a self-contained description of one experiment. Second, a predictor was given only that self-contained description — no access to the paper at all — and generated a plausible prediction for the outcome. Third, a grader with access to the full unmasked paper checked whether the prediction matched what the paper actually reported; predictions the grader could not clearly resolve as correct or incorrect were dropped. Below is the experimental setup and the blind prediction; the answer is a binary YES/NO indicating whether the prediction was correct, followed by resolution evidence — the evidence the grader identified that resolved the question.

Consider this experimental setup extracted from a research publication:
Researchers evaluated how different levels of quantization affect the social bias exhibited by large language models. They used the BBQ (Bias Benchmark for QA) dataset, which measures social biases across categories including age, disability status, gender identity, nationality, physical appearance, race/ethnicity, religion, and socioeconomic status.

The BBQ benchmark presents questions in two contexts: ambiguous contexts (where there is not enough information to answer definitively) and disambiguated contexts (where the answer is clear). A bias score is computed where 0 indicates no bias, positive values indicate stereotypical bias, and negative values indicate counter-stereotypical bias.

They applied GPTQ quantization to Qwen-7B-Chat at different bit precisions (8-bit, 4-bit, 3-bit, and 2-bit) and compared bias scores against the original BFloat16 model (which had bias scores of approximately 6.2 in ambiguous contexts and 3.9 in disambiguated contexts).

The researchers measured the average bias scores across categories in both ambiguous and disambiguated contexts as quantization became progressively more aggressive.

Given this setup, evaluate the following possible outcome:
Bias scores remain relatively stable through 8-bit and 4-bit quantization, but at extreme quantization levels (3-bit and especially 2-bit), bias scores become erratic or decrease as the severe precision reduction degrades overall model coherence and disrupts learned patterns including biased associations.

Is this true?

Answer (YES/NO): YES